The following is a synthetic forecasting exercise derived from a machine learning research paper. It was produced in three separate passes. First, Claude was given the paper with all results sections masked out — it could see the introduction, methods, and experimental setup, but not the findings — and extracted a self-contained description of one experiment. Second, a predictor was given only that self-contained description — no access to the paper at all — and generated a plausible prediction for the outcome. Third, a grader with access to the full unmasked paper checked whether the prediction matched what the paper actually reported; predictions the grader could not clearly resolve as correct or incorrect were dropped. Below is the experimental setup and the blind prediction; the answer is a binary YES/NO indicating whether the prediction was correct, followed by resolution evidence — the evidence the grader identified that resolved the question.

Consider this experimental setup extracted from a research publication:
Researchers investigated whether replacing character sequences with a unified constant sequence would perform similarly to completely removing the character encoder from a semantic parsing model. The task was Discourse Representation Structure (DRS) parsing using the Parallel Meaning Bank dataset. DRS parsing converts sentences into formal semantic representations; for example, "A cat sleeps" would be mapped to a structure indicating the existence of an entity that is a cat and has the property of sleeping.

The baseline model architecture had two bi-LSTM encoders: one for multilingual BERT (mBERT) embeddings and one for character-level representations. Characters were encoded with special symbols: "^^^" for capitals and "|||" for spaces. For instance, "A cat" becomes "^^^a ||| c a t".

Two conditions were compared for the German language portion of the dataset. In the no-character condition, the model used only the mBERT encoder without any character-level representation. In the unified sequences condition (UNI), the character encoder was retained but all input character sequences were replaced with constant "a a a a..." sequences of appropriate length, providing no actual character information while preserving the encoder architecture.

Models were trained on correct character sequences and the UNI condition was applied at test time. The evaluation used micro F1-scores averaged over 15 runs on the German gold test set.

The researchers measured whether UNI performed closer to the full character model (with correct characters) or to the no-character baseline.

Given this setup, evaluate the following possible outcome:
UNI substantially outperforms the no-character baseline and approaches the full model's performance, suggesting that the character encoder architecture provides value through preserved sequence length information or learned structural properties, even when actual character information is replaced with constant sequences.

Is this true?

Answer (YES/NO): NO